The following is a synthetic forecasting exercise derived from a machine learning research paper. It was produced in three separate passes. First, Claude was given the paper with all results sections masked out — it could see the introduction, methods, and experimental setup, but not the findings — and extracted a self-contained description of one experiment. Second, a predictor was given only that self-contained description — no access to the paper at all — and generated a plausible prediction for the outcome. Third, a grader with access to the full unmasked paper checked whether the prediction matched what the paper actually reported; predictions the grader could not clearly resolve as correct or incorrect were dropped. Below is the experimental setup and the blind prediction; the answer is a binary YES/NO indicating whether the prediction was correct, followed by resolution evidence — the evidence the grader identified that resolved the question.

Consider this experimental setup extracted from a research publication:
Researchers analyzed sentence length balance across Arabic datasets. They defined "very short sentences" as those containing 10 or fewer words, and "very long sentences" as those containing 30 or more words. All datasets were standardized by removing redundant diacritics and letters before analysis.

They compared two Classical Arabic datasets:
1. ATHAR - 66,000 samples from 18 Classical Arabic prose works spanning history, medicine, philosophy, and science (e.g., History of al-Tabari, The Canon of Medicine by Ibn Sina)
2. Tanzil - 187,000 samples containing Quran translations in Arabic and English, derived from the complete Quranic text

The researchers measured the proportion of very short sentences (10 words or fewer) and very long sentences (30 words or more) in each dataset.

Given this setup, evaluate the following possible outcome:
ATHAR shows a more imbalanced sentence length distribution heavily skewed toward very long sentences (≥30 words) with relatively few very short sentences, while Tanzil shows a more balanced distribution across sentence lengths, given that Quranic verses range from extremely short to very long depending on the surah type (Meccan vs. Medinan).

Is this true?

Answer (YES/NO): NO